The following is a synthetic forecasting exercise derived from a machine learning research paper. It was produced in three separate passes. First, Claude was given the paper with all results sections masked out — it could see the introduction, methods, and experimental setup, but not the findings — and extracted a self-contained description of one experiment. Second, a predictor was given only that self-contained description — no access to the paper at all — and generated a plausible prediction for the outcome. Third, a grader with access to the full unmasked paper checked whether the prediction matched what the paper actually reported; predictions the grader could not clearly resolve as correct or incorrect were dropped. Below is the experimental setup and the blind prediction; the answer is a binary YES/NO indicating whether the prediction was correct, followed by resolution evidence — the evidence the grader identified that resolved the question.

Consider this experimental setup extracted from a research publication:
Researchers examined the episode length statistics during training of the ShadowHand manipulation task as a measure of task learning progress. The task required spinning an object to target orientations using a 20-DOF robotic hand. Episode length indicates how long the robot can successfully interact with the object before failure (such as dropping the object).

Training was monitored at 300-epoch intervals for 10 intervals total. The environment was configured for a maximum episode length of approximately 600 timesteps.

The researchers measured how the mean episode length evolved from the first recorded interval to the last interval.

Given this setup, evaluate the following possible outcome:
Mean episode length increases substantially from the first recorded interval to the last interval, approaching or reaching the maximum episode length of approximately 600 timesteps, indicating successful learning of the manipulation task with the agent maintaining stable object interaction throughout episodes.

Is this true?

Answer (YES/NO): YES